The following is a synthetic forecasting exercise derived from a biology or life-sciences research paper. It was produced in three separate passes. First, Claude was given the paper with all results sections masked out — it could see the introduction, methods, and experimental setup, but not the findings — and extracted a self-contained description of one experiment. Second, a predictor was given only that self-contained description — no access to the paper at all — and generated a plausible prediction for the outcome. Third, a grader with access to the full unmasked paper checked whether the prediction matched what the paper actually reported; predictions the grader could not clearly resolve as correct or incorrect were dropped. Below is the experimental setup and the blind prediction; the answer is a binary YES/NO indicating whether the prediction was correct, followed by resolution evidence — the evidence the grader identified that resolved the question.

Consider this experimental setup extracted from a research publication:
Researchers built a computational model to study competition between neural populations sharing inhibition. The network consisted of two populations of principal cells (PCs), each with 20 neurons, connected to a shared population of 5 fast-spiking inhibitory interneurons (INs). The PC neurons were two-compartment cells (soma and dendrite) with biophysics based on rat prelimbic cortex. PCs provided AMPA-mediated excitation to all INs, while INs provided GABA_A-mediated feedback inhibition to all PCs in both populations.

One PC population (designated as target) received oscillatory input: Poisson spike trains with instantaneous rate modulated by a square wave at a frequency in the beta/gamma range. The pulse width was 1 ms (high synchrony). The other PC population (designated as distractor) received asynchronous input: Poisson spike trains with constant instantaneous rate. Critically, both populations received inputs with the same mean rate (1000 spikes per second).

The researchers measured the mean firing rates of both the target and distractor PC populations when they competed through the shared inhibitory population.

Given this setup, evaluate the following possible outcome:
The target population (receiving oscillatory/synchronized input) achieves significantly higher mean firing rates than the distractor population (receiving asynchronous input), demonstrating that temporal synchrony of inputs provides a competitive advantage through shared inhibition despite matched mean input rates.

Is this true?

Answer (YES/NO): YES